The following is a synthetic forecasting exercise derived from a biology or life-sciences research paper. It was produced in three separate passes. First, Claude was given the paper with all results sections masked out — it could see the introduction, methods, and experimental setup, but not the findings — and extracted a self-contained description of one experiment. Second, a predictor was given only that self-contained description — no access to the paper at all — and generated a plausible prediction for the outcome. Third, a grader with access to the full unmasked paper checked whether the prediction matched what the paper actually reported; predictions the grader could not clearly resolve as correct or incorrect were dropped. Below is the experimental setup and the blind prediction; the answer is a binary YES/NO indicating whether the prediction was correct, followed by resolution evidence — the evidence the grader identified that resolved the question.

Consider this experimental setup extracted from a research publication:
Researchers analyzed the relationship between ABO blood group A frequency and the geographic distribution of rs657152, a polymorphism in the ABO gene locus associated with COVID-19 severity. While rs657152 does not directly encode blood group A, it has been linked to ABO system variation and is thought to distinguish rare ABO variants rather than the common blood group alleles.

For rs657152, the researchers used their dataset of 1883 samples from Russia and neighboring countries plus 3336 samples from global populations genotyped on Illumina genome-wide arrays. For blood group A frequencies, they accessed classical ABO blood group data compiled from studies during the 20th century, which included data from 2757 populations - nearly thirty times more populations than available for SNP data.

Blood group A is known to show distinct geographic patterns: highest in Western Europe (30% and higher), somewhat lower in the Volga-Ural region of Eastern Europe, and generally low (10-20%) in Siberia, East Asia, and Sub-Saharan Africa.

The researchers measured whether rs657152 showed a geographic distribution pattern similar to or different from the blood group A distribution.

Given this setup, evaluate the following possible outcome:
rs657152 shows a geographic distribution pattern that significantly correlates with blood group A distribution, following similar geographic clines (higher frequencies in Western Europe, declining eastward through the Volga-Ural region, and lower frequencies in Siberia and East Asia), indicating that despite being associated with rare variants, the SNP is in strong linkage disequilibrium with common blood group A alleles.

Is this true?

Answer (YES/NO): NO